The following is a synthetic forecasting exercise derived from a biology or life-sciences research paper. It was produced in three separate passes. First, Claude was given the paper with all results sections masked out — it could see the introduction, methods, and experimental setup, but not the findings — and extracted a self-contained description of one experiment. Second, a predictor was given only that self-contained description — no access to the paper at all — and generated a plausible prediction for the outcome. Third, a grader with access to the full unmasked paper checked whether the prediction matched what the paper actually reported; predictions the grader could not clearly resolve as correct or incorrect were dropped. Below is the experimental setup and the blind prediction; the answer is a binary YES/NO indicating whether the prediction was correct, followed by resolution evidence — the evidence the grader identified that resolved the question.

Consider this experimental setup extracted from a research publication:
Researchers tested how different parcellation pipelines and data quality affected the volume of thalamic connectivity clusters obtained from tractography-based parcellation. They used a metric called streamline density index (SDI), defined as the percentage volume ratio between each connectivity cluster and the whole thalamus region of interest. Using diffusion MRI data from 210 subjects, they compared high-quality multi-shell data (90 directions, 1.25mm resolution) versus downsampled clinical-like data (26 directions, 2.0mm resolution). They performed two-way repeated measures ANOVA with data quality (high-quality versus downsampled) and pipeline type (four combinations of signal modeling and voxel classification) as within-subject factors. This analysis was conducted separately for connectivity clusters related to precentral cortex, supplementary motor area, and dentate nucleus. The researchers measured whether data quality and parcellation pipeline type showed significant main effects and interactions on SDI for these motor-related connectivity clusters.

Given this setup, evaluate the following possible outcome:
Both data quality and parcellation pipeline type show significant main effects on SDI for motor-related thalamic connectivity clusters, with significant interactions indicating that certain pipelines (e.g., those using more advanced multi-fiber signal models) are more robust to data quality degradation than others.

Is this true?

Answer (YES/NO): NO